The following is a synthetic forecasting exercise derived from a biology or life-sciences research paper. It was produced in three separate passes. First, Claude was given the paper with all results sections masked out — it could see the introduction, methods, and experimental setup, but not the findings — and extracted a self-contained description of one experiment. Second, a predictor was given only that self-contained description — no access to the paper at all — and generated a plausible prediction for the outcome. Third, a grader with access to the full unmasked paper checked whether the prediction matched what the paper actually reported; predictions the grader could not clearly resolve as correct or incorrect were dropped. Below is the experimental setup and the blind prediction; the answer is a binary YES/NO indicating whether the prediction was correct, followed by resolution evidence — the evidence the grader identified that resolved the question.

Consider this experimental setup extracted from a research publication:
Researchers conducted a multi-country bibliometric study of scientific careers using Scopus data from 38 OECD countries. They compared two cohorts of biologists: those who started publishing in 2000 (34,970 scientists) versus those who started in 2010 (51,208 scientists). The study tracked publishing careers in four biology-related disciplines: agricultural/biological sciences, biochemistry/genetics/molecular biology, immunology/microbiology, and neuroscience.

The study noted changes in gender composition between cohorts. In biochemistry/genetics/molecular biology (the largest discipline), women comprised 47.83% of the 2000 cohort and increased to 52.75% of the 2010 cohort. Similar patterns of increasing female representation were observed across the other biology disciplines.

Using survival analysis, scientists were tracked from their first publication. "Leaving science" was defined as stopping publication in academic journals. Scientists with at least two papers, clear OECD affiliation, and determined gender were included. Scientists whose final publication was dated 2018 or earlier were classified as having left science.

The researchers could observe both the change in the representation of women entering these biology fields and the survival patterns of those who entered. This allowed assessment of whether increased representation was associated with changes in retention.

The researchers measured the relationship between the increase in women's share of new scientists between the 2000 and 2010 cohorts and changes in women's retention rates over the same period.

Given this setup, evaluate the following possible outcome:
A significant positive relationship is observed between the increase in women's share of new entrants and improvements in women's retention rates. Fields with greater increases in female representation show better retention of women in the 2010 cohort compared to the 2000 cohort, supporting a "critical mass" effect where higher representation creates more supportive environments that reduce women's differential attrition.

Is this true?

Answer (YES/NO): NO